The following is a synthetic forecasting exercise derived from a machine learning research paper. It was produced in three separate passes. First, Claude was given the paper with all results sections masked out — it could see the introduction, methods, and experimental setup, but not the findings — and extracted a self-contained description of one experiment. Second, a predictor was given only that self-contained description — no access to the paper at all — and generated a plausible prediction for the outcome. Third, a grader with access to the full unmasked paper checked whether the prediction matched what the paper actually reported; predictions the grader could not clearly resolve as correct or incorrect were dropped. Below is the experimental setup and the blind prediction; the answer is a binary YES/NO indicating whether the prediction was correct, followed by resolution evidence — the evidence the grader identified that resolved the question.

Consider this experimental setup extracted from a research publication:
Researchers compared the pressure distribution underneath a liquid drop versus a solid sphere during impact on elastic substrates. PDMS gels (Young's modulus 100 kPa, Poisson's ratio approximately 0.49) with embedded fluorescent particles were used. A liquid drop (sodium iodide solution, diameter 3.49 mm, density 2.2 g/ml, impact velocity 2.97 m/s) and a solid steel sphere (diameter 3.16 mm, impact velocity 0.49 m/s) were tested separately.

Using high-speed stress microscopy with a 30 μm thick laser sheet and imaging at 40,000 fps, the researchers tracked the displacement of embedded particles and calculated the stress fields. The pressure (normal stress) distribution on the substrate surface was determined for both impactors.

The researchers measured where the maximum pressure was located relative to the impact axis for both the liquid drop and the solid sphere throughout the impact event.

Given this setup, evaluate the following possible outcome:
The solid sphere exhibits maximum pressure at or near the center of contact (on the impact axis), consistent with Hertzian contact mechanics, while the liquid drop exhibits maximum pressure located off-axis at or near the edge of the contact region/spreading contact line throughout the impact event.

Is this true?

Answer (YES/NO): NO